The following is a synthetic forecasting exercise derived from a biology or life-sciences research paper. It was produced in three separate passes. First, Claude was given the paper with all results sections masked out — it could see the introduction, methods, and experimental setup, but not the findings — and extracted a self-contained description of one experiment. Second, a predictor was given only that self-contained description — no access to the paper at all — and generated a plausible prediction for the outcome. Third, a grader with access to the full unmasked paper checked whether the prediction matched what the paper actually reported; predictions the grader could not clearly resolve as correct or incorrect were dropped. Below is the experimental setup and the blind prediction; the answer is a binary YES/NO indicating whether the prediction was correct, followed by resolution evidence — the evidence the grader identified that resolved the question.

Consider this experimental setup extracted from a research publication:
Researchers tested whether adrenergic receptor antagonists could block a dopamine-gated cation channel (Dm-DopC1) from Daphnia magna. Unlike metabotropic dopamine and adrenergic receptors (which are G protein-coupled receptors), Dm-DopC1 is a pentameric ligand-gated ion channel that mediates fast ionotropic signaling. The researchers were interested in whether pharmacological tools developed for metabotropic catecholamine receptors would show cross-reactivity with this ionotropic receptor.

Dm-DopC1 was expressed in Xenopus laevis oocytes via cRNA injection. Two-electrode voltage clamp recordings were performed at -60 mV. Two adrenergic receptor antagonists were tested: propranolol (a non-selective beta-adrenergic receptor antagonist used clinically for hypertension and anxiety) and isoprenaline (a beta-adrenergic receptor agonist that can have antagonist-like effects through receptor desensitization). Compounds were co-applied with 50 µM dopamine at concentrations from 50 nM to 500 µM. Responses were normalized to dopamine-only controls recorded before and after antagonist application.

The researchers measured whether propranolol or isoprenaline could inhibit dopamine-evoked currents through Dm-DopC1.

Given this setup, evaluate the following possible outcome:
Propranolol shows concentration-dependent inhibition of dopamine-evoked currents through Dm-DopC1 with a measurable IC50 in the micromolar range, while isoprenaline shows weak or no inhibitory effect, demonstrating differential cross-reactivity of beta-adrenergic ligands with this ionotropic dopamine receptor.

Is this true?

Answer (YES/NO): YES